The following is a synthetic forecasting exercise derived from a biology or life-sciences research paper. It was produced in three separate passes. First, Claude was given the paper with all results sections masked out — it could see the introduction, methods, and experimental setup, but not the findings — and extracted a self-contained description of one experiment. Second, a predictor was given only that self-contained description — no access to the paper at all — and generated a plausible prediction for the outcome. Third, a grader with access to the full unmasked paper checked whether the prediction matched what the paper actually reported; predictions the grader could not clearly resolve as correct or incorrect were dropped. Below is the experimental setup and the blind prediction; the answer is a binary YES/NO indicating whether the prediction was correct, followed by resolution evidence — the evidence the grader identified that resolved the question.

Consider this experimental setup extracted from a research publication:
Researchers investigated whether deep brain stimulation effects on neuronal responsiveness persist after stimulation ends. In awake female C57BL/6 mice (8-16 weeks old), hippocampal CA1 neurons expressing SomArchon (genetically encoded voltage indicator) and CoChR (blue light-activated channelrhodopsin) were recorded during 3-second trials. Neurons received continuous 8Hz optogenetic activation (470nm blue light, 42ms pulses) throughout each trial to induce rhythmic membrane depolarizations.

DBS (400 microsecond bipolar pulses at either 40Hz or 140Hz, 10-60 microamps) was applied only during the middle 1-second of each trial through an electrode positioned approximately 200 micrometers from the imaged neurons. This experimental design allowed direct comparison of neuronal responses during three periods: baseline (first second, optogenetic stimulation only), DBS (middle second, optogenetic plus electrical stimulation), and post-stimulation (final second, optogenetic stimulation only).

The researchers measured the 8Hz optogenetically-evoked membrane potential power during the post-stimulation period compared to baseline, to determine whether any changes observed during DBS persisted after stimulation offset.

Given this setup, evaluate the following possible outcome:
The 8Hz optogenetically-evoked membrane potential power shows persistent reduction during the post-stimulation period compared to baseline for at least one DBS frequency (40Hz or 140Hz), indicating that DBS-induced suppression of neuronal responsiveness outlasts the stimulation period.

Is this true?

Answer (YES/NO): YES